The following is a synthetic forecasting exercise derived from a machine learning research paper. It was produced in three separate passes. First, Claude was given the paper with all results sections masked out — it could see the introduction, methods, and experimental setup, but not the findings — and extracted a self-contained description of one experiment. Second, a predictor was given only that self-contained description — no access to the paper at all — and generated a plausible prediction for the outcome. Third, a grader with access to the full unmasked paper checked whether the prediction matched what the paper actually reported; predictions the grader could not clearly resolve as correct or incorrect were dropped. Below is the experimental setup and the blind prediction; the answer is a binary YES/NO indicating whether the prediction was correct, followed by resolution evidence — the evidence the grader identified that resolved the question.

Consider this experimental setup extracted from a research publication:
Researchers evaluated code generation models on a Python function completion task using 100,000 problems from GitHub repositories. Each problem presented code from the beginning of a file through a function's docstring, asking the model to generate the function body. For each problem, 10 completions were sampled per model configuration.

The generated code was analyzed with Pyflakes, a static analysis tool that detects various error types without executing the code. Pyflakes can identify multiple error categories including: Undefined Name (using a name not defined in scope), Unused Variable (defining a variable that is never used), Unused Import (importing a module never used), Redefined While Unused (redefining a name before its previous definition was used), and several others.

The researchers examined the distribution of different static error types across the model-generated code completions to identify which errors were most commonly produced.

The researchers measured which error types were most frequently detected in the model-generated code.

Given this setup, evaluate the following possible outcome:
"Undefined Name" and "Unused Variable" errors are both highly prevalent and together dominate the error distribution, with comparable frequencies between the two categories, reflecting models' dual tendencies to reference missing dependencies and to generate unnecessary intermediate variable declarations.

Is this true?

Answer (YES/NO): NO